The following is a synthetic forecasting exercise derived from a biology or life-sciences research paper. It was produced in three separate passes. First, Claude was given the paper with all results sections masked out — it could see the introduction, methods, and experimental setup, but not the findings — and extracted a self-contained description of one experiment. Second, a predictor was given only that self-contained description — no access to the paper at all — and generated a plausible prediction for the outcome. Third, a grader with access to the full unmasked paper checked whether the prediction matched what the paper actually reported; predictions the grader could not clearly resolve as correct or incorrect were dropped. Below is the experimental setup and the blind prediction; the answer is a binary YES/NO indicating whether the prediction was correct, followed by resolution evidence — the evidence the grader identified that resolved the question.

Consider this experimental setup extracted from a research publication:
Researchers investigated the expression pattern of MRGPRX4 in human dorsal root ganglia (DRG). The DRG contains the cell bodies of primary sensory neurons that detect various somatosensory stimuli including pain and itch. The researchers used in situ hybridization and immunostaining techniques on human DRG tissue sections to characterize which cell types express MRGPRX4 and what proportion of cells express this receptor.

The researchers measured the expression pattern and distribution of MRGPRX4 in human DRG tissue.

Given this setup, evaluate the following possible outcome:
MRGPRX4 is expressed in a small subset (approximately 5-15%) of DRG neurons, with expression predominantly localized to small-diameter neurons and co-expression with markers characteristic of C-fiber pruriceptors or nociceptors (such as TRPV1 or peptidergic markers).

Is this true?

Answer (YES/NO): YES